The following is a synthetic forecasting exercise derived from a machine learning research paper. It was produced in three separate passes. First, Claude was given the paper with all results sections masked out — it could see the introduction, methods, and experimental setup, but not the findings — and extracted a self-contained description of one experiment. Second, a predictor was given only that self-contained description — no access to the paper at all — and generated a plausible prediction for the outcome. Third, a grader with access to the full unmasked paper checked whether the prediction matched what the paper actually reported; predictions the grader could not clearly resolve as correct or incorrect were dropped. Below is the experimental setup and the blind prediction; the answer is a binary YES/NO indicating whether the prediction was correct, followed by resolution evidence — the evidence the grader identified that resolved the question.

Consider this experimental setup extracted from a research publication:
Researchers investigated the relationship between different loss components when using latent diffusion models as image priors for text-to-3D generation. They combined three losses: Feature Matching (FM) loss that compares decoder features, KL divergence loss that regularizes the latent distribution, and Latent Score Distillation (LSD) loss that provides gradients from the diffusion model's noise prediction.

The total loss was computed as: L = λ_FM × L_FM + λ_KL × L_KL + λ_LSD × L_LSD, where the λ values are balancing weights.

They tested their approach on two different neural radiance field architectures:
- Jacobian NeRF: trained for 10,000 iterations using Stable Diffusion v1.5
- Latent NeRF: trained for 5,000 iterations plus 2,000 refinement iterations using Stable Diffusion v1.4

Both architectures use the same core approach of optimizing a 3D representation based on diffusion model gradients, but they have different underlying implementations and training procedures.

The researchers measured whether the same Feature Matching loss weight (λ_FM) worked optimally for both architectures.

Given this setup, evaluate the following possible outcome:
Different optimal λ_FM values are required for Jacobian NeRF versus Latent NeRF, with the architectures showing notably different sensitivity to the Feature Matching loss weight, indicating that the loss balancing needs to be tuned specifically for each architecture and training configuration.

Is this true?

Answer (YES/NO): YES